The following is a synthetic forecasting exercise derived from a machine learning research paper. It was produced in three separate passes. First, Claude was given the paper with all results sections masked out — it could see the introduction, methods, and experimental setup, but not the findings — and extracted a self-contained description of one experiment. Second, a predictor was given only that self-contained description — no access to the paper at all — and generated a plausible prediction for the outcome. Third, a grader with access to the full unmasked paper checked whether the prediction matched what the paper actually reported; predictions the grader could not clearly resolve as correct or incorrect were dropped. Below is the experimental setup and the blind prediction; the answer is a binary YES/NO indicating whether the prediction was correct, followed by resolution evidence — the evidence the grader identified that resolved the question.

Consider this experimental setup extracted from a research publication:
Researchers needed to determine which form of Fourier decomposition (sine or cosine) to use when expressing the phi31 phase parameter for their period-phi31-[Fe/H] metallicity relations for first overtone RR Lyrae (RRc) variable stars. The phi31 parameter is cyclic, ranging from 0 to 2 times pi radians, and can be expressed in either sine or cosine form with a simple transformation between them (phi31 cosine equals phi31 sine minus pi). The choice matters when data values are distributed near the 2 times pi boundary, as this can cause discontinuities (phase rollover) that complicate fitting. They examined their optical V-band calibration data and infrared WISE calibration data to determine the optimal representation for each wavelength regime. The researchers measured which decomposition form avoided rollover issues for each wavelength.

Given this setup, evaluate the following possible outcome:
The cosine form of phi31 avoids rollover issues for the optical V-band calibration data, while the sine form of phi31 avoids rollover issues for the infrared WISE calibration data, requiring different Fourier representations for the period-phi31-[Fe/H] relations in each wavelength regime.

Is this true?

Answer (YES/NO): NO